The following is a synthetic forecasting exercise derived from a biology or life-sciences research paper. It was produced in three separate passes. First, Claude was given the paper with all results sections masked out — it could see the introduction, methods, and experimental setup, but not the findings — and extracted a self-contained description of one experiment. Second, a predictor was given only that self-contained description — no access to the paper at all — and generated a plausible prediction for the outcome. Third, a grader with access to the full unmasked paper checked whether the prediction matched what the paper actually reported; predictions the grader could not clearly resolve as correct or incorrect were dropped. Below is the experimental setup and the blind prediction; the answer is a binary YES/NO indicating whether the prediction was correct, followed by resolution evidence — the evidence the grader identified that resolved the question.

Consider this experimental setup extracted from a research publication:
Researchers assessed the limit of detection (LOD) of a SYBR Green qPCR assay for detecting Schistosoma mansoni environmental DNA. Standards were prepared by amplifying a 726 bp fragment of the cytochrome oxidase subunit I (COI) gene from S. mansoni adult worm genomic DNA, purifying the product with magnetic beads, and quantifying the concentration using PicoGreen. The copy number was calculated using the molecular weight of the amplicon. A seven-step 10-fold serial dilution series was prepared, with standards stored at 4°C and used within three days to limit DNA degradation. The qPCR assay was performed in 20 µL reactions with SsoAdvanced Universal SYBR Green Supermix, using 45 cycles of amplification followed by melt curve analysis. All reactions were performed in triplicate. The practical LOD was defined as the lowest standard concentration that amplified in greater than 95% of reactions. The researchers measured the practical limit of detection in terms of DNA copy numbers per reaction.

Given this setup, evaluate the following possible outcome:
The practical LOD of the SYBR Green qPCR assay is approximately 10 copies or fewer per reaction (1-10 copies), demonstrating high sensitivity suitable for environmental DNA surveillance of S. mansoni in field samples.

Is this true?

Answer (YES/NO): NO